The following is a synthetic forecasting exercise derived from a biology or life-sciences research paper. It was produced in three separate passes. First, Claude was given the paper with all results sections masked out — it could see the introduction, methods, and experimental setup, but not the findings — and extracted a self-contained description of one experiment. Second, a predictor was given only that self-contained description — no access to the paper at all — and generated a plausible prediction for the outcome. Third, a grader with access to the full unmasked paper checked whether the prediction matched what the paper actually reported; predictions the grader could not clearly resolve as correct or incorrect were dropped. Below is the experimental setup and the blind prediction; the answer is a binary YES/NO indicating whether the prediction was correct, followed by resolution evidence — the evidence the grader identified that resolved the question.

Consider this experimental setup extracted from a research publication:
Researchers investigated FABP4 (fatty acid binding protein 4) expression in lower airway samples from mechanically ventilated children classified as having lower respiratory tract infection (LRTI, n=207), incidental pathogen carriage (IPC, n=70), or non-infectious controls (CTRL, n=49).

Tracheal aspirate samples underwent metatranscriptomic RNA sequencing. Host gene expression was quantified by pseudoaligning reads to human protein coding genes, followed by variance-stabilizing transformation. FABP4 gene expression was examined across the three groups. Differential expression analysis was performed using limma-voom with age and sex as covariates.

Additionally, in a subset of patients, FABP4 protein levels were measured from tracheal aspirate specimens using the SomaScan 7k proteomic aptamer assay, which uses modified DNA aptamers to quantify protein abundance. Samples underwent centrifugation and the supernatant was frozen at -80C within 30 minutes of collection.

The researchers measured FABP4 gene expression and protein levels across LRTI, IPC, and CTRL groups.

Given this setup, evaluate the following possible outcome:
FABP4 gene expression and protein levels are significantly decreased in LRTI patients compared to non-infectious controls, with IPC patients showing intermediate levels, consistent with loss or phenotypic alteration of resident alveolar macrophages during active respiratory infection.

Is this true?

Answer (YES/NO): NO